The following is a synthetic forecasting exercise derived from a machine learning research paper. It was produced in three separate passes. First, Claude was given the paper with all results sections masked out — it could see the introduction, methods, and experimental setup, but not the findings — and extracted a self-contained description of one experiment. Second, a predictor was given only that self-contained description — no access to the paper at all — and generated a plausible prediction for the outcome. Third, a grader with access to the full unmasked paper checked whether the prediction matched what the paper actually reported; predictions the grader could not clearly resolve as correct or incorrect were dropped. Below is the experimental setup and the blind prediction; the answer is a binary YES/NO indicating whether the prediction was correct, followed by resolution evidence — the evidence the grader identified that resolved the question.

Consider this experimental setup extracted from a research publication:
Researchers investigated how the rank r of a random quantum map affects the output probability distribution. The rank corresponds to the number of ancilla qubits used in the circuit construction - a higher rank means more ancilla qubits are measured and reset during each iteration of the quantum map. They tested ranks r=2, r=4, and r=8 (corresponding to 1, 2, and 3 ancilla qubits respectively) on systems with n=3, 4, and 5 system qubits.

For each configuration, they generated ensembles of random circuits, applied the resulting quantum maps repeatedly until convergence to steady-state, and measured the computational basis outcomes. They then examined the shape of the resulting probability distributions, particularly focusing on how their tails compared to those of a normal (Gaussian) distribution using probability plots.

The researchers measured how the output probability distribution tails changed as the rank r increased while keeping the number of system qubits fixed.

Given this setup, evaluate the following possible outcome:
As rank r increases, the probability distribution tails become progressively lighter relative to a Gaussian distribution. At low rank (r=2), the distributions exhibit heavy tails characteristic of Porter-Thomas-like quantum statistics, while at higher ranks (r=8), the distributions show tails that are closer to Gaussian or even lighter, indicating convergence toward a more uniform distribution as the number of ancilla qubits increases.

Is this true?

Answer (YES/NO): YES